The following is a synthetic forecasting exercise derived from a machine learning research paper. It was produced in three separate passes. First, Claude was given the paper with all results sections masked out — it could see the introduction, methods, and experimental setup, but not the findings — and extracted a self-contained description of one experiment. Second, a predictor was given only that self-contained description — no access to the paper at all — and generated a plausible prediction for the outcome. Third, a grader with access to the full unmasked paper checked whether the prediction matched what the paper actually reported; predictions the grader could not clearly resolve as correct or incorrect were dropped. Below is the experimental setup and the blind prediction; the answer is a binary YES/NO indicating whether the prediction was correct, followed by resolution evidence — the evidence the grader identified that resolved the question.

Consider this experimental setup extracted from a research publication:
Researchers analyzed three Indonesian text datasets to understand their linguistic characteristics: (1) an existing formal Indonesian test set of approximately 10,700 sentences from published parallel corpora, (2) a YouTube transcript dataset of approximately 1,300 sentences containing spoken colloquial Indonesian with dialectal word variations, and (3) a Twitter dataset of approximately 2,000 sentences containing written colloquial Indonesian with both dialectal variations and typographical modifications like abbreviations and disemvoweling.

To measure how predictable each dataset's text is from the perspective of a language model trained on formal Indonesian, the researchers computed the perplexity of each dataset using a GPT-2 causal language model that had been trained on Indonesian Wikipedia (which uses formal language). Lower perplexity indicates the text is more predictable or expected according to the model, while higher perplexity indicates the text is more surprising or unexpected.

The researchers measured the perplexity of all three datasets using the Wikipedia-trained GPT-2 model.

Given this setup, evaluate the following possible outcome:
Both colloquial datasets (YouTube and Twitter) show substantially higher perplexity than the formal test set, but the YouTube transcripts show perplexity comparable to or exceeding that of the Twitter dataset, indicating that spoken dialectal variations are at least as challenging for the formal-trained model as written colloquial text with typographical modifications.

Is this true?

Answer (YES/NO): NO